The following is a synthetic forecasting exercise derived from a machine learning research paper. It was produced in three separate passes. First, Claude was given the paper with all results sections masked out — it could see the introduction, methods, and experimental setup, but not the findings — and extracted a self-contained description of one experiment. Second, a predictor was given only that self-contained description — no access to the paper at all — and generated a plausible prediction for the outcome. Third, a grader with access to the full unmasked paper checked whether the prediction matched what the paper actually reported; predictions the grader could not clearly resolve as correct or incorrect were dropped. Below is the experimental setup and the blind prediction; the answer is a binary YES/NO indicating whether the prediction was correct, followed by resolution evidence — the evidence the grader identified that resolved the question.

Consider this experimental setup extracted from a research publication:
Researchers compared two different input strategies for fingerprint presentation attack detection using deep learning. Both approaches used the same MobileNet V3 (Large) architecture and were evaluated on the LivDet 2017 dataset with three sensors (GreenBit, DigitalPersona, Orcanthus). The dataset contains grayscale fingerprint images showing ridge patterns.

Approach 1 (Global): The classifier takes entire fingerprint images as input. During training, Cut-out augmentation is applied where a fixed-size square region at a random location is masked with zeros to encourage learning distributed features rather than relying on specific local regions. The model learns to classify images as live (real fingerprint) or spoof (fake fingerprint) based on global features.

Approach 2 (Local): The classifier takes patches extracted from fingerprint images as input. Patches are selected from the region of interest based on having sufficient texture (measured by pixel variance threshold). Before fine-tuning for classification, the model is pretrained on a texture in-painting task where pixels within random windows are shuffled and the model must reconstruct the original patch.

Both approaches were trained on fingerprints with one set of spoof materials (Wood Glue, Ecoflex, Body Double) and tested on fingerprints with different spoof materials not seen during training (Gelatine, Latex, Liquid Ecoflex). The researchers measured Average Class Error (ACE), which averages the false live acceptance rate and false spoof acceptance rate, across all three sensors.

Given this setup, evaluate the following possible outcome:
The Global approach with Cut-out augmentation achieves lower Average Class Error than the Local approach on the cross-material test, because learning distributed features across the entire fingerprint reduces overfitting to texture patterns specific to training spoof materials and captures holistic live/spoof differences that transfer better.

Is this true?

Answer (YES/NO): YES